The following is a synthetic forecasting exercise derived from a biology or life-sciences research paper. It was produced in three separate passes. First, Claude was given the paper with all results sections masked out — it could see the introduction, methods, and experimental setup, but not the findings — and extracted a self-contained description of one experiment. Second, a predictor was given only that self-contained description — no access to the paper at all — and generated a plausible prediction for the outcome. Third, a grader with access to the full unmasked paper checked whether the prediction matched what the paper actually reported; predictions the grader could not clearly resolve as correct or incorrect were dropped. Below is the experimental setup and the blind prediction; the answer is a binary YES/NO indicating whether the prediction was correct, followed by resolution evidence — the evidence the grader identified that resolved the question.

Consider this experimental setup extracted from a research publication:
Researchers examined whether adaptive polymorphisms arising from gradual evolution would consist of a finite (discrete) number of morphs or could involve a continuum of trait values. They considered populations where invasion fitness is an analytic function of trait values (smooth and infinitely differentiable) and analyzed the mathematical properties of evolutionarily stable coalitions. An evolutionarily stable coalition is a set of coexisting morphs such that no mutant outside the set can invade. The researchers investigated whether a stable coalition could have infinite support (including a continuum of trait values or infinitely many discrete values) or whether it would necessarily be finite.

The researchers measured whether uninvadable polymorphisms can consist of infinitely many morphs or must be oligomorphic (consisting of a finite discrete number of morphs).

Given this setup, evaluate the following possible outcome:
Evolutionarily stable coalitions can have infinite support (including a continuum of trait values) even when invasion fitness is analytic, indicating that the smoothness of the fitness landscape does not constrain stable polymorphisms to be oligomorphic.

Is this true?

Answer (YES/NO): NO